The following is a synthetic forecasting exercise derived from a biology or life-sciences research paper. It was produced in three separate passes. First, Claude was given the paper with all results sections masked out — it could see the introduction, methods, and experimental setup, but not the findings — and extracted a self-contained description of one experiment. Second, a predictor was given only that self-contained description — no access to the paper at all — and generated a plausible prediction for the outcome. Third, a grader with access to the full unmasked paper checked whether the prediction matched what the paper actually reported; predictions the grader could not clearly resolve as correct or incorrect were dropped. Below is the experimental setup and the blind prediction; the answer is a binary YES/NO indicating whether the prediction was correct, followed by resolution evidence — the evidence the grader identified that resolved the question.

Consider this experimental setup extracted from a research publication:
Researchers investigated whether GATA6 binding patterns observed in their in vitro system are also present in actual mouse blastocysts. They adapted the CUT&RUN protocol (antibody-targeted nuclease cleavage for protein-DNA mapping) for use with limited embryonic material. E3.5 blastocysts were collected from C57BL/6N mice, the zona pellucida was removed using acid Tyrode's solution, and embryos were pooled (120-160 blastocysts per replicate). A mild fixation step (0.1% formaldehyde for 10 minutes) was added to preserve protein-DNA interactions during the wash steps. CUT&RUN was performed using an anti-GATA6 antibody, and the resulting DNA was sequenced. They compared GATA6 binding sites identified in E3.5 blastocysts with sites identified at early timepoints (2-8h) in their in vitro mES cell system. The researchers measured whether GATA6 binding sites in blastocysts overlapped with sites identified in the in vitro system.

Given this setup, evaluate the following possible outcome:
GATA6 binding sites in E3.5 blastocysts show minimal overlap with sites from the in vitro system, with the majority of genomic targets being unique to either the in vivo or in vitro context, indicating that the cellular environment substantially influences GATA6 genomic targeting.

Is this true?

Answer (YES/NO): NO